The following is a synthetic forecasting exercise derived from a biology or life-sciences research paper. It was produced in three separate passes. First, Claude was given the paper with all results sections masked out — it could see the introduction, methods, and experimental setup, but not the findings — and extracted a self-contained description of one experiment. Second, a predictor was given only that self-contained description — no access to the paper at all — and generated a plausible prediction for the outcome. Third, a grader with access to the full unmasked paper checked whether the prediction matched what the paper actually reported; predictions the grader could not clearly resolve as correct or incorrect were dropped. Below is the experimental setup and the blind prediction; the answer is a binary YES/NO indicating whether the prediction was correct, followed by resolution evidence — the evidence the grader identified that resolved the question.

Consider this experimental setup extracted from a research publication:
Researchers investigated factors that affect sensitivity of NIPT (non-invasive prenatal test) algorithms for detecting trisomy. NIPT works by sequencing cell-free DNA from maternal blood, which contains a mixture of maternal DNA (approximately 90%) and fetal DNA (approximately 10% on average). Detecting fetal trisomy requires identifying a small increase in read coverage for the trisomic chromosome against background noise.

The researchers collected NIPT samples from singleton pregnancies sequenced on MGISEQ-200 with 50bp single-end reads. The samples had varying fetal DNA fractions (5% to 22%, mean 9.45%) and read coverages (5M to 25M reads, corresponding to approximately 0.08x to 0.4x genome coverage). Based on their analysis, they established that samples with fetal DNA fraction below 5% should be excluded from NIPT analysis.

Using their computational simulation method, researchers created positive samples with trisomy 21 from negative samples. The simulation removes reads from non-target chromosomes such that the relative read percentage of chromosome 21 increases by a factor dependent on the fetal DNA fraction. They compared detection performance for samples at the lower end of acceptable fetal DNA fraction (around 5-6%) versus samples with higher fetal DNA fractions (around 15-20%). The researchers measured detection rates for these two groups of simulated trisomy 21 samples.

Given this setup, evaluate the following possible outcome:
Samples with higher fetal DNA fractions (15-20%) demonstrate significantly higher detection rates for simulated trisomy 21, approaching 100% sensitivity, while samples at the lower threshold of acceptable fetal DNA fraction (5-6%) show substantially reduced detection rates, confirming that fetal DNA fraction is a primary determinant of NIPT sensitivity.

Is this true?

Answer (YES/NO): NO